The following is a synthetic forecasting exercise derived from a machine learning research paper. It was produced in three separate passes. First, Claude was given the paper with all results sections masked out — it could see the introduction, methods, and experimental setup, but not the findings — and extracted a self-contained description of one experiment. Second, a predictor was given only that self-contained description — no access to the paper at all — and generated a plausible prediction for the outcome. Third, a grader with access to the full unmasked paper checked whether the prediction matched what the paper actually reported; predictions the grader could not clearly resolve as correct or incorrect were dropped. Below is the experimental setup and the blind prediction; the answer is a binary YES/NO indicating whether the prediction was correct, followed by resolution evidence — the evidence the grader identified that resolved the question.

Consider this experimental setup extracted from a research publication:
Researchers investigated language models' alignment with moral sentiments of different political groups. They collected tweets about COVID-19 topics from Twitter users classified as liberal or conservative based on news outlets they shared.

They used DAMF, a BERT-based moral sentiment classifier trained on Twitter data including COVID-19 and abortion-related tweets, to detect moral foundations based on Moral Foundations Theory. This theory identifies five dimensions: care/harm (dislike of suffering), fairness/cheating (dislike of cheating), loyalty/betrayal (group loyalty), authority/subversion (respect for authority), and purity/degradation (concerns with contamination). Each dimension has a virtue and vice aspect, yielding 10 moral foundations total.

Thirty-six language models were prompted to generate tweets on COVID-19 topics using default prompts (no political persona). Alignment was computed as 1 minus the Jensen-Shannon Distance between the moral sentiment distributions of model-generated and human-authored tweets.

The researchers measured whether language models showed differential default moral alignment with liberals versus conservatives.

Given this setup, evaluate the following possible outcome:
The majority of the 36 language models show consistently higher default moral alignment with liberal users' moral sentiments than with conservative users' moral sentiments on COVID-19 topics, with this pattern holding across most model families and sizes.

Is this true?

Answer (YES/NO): YES